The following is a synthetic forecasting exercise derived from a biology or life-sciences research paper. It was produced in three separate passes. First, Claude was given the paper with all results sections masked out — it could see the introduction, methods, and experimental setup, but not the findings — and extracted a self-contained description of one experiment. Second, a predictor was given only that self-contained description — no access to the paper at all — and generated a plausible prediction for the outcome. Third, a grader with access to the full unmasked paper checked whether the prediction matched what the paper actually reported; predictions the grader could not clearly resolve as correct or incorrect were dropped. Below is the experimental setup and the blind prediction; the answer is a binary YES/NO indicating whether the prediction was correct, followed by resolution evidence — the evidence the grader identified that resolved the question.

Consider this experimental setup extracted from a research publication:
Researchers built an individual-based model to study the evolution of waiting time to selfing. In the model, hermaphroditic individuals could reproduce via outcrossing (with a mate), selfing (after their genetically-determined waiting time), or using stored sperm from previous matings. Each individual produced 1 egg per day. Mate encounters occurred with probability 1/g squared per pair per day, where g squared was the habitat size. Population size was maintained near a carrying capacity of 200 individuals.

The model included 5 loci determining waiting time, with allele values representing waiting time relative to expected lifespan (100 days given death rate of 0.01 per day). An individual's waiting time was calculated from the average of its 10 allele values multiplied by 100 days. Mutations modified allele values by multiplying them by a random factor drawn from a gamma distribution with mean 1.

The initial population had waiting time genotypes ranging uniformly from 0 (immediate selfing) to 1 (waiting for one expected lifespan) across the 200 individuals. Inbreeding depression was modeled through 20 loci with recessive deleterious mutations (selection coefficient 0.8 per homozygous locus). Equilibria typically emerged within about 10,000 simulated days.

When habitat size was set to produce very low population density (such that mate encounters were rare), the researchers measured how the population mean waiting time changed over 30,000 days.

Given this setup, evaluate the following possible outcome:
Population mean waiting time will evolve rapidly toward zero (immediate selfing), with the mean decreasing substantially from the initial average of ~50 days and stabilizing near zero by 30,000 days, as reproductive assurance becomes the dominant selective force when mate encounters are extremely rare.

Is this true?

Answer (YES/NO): YES